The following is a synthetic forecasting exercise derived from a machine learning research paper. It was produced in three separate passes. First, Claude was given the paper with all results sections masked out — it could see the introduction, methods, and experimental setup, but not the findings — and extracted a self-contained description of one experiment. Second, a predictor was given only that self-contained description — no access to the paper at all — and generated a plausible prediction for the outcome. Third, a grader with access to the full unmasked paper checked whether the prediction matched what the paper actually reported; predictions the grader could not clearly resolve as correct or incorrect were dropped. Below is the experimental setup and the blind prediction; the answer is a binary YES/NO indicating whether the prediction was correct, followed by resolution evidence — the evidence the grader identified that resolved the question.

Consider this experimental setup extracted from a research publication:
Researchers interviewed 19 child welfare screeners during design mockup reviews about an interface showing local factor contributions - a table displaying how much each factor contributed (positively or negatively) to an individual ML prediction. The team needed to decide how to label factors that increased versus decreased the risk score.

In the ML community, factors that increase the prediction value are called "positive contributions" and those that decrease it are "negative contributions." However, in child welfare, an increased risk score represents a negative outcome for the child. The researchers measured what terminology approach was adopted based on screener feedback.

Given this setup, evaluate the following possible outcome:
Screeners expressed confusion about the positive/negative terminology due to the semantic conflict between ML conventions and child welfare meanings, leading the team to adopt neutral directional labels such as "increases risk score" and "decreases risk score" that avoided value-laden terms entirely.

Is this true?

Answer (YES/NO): NO